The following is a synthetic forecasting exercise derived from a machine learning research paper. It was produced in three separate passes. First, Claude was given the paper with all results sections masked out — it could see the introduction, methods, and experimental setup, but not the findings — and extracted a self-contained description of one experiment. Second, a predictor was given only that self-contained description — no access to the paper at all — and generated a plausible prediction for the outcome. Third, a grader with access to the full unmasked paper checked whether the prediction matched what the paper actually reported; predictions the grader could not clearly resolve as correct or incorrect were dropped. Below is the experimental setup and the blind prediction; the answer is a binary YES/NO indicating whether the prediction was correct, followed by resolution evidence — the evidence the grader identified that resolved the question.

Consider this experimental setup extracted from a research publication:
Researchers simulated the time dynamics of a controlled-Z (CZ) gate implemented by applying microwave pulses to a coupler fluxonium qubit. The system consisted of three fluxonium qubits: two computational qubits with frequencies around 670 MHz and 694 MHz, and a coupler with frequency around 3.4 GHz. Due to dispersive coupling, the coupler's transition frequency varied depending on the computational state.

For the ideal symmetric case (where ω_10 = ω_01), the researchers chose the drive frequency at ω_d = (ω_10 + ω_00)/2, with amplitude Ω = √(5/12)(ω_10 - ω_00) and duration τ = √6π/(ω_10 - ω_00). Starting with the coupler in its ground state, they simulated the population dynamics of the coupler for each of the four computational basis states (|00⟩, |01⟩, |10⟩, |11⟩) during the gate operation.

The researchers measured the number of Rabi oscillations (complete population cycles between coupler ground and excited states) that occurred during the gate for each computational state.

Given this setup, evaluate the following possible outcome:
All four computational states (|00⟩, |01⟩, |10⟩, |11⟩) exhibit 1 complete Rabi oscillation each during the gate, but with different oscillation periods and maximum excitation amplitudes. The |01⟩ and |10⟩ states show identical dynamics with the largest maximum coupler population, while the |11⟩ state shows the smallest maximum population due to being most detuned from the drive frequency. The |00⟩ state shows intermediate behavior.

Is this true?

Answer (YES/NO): NO